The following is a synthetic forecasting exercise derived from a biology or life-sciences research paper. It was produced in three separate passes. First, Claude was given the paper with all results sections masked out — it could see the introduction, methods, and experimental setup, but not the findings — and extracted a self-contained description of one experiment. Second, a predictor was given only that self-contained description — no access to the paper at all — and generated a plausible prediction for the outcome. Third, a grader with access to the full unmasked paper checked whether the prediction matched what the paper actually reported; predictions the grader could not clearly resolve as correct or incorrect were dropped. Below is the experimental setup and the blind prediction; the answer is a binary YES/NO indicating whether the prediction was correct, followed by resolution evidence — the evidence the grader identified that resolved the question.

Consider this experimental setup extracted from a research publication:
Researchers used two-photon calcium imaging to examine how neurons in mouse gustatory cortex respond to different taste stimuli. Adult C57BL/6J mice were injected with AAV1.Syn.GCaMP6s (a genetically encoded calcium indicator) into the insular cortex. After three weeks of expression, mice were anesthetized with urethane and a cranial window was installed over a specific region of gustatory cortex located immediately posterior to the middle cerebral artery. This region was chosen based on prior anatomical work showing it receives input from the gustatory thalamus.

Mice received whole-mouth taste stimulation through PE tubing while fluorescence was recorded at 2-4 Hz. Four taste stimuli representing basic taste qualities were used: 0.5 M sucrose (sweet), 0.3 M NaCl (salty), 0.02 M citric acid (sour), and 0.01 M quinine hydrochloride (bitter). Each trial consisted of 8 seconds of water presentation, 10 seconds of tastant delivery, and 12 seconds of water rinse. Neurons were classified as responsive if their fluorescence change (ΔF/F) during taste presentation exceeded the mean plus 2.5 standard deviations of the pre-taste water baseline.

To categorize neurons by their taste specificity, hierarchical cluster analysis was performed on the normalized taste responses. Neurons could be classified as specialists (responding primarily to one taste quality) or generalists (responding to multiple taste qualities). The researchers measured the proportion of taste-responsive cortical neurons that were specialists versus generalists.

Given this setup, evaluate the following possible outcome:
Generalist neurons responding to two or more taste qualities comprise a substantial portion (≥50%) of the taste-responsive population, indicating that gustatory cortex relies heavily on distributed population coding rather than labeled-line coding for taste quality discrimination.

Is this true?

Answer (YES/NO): NO